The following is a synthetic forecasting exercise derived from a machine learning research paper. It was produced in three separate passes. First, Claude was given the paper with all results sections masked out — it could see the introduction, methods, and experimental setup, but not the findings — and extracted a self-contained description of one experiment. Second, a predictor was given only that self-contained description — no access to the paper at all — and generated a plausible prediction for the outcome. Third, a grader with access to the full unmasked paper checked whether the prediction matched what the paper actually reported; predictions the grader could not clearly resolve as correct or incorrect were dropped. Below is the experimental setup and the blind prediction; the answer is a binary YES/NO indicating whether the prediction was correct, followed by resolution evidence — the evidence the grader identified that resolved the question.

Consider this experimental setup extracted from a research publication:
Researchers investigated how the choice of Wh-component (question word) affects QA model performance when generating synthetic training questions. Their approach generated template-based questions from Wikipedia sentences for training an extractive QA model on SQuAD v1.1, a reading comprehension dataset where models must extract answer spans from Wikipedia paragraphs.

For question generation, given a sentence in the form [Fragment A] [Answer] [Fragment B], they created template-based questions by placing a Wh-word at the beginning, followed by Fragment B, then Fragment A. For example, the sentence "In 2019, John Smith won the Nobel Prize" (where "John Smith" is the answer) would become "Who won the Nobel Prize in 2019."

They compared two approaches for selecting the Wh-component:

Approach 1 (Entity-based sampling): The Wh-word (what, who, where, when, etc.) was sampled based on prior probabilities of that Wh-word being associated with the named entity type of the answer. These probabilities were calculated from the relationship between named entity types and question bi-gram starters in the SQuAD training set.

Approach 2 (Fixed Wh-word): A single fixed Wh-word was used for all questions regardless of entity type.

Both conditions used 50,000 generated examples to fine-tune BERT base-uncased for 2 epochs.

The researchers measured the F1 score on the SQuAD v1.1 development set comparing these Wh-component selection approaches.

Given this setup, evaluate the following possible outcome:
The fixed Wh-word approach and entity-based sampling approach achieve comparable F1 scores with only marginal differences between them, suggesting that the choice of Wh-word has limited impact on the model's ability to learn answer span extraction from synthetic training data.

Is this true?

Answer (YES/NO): NO